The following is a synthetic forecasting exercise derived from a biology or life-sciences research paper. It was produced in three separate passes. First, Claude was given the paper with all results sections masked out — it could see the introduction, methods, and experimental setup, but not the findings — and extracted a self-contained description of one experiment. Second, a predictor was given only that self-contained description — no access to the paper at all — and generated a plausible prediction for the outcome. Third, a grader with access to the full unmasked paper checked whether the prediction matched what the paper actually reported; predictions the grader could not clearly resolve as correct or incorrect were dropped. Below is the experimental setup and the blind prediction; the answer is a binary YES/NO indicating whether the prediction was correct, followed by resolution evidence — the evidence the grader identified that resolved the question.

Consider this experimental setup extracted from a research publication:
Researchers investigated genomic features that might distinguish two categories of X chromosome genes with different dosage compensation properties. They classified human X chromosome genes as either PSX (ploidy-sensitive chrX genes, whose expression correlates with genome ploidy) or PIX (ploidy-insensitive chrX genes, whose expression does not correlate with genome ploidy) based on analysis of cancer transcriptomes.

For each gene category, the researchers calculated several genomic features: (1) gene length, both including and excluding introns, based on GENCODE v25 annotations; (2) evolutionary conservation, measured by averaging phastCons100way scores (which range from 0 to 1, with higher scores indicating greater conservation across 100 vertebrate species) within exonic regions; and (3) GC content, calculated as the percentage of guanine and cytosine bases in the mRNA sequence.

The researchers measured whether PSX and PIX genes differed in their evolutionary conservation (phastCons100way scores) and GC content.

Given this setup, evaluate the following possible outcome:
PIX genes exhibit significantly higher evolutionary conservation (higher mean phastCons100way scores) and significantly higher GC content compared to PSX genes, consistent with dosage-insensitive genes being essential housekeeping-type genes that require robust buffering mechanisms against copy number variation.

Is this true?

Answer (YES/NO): NO